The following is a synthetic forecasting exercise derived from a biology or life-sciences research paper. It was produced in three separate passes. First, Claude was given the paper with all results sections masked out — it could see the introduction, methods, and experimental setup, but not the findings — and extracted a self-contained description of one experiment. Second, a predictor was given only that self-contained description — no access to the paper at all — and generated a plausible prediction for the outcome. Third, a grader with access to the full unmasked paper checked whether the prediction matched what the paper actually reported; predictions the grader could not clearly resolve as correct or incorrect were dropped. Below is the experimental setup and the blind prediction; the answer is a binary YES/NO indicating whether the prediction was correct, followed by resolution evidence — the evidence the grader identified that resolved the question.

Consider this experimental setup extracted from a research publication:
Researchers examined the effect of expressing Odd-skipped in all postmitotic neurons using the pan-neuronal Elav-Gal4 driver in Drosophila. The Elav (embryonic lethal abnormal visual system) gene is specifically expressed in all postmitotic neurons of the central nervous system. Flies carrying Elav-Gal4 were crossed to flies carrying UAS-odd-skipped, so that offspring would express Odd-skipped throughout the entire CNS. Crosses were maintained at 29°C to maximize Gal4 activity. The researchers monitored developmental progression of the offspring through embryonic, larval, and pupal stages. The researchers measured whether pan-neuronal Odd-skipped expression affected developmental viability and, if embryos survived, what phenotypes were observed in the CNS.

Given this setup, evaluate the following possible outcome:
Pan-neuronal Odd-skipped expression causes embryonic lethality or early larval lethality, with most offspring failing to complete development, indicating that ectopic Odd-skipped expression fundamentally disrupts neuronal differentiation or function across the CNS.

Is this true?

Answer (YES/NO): YES